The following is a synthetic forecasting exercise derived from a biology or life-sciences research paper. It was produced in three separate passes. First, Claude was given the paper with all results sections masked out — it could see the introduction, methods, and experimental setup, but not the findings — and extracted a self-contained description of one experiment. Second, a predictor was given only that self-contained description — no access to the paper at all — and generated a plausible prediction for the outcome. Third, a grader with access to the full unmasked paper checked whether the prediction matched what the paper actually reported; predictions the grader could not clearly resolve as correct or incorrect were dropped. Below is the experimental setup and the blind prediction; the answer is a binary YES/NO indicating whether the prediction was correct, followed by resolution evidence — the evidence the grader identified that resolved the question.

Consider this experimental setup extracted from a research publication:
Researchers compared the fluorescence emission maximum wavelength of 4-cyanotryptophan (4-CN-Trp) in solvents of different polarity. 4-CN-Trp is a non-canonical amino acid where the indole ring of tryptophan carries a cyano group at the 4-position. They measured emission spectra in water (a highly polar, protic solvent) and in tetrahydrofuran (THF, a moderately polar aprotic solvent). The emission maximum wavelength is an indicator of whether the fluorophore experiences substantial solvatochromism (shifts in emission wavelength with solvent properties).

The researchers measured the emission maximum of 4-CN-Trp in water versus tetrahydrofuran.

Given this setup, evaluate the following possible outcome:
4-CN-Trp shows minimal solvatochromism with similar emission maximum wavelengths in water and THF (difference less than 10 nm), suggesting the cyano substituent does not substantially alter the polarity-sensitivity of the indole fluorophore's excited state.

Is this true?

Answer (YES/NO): NO